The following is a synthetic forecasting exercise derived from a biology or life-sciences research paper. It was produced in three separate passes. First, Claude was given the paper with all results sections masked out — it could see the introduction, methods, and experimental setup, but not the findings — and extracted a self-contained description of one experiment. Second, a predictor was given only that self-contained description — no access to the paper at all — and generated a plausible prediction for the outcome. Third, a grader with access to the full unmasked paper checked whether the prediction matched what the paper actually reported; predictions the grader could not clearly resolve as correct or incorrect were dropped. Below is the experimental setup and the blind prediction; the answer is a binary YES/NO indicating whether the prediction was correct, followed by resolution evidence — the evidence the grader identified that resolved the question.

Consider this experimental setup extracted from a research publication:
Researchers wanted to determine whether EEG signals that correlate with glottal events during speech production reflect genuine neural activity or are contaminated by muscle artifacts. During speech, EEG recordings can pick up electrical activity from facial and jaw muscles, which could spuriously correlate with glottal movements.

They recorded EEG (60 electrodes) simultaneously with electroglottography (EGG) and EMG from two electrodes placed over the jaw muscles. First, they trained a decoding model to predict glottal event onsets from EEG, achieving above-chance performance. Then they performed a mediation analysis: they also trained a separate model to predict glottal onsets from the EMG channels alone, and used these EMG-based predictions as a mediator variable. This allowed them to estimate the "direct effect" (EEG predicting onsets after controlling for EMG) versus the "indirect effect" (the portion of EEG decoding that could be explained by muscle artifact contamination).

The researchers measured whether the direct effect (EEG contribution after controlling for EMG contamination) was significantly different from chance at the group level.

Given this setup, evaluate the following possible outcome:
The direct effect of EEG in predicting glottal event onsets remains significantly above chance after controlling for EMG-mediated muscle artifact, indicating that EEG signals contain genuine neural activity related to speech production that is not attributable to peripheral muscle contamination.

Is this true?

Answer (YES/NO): YES